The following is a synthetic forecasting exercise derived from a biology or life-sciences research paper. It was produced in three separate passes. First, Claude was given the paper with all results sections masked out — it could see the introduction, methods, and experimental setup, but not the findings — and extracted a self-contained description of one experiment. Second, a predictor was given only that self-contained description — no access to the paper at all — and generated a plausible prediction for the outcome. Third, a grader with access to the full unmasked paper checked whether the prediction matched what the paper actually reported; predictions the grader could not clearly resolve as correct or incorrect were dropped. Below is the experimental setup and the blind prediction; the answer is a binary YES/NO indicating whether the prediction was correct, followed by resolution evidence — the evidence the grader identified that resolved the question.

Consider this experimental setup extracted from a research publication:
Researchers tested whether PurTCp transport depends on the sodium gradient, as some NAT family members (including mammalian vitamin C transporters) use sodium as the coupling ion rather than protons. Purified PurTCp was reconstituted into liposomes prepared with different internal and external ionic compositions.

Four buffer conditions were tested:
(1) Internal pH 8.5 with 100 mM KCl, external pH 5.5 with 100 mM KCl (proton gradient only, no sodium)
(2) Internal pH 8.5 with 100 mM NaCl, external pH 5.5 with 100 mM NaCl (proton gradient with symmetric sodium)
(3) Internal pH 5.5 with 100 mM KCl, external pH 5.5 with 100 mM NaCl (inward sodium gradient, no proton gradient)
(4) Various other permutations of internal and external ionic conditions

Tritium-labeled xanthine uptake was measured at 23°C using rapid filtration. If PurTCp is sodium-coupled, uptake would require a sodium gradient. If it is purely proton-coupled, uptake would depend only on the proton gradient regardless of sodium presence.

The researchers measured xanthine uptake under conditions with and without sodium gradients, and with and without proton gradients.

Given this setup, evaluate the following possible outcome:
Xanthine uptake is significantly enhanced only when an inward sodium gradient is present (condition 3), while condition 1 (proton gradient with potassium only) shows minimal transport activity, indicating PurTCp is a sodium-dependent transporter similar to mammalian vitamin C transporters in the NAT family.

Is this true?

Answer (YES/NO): NO